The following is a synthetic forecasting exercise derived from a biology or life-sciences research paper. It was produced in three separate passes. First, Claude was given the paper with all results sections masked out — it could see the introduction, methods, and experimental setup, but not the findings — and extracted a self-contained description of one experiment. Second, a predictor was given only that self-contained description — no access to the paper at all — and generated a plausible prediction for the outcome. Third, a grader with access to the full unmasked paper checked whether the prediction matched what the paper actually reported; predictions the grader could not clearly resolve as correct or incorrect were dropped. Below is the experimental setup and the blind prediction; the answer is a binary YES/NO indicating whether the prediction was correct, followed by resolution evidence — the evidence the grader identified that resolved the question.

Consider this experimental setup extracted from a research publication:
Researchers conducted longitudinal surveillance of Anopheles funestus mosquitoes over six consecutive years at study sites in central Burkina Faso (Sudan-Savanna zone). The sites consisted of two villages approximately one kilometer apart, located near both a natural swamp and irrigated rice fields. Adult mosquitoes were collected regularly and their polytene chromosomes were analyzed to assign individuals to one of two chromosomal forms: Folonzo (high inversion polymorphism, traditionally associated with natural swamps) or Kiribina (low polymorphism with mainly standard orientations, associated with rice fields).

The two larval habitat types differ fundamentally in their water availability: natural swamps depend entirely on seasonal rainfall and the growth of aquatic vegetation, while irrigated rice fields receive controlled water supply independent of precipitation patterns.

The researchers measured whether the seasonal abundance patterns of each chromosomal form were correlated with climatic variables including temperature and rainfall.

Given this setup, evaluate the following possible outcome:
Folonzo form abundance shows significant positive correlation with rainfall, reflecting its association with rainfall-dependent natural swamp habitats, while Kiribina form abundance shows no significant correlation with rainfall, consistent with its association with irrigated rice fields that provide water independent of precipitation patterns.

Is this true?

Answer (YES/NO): YES